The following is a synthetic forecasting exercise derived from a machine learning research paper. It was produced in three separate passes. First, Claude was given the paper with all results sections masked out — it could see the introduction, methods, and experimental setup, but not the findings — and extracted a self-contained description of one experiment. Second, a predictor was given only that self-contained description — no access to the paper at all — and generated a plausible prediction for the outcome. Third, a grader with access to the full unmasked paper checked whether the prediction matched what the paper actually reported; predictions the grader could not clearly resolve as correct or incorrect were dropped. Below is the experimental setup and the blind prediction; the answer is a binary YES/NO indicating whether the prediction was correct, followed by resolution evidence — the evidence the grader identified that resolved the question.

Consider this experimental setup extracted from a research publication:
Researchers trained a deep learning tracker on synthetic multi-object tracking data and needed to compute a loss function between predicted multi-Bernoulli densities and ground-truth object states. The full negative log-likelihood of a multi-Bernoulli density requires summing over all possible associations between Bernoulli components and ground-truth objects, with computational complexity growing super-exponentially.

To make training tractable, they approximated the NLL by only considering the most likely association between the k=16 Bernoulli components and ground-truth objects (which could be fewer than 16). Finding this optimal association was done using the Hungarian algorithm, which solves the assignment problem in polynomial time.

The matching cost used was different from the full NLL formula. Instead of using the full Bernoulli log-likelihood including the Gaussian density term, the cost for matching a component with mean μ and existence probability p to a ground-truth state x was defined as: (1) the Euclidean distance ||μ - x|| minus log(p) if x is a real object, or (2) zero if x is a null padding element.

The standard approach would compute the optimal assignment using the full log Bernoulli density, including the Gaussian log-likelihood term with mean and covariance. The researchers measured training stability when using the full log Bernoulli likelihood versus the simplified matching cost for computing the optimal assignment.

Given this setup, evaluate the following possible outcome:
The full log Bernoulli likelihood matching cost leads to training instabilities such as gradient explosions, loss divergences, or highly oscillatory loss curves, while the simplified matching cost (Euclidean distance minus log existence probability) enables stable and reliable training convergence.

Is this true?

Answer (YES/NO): YES